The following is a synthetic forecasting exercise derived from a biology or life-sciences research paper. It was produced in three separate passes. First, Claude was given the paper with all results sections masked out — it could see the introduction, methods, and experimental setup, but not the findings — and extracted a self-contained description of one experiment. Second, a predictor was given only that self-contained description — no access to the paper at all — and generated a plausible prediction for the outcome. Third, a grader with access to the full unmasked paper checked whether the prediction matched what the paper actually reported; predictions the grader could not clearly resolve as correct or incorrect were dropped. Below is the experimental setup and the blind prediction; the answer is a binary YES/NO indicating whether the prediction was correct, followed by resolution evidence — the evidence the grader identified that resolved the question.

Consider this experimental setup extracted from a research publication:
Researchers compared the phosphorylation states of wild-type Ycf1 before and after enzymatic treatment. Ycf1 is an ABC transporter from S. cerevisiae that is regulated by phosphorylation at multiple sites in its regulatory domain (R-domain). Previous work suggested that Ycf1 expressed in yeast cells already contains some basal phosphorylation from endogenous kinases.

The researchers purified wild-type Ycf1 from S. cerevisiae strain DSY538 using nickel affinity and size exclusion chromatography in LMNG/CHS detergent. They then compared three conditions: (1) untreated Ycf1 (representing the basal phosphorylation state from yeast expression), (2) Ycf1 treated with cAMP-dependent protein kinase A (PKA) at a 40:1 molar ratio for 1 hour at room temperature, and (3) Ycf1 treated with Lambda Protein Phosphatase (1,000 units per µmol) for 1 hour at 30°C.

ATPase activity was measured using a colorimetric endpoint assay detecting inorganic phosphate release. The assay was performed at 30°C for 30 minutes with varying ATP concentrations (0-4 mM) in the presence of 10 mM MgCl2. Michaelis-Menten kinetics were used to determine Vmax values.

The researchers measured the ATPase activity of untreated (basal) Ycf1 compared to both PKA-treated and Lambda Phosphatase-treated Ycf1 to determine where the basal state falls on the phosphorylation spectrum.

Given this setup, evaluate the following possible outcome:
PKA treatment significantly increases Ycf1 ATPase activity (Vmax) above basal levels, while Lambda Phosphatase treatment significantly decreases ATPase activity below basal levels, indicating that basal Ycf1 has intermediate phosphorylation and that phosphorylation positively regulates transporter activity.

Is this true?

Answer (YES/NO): YES